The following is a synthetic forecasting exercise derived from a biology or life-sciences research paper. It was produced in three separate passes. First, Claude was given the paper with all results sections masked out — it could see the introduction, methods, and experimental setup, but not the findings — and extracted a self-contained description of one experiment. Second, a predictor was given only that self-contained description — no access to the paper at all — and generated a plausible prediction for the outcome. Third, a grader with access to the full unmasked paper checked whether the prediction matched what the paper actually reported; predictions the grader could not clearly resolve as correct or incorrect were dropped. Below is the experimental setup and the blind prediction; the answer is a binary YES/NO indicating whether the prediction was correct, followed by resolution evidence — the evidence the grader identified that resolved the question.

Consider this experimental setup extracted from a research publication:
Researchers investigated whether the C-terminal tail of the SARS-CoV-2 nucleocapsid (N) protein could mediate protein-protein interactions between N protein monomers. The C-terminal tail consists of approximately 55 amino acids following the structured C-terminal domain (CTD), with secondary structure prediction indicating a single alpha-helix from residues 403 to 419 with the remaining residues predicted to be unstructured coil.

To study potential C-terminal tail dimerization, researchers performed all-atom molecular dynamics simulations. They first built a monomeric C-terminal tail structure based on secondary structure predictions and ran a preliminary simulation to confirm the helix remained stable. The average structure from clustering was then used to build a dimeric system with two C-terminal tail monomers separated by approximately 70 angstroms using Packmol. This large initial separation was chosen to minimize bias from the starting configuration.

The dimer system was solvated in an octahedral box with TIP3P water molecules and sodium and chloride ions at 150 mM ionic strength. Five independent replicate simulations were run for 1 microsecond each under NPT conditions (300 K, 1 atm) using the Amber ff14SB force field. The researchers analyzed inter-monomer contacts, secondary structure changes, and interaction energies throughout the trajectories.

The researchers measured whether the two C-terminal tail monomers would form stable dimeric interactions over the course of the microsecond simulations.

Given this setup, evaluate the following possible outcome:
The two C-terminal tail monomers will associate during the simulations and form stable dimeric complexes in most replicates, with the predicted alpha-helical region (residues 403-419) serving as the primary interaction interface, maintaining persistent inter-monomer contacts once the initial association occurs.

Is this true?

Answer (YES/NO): NO